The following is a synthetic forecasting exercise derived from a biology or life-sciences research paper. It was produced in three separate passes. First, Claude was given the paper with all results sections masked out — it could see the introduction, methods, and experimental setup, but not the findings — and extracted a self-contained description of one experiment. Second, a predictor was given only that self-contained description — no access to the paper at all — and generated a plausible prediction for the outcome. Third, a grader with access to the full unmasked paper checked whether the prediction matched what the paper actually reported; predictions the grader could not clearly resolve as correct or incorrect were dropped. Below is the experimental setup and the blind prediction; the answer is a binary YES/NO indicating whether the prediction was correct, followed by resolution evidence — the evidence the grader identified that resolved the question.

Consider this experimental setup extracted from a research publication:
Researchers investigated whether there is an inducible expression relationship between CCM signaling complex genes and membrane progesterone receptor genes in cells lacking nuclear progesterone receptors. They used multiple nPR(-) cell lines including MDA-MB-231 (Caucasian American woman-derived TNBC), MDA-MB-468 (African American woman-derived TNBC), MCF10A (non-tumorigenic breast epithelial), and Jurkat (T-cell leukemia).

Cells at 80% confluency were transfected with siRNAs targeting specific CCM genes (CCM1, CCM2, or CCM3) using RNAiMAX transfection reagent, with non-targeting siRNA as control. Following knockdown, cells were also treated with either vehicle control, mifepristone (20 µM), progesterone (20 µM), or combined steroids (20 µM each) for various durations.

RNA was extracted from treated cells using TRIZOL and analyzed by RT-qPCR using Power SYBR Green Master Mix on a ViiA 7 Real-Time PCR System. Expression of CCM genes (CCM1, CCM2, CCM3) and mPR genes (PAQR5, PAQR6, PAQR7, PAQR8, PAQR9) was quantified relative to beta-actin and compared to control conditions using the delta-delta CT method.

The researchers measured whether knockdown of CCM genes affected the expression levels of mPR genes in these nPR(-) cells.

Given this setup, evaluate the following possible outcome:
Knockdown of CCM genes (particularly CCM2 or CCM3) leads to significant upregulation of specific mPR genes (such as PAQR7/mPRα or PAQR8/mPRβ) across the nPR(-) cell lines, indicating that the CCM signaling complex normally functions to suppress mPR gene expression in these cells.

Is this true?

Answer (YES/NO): NO